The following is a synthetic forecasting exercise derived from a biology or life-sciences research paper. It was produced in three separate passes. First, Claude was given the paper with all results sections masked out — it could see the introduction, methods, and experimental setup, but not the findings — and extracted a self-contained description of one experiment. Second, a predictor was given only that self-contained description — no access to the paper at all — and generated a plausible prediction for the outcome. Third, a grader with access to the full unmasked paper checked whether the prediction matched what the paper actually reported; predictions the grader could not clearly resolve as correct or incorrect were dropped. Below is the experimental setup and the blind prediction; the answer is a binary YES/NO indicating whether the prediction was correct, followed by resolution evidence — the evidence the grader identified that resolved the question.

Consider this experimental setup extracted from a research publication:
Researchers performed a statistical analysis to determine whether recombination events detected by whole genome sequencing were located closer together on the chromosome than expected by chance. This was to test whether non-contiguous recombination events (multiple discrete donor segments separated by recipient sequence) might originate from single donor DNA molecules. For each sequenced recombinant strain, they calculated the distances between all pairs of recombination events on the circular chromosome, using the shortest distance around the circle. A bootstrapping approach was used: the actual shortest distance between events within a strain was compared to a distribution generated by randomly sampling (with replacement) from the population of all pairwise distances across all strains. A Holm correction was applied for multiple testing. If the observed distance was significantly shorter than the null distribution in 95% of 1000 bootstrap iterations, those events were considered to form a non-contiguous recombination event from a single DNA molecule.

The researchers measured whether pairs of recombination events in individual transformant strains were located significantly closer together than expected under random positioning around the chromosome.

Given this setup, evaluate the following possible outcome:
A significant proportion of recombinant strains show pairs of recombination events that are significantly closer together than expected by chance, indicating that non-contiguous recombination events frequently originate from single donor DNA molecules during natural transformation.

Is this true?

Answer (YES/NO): YES